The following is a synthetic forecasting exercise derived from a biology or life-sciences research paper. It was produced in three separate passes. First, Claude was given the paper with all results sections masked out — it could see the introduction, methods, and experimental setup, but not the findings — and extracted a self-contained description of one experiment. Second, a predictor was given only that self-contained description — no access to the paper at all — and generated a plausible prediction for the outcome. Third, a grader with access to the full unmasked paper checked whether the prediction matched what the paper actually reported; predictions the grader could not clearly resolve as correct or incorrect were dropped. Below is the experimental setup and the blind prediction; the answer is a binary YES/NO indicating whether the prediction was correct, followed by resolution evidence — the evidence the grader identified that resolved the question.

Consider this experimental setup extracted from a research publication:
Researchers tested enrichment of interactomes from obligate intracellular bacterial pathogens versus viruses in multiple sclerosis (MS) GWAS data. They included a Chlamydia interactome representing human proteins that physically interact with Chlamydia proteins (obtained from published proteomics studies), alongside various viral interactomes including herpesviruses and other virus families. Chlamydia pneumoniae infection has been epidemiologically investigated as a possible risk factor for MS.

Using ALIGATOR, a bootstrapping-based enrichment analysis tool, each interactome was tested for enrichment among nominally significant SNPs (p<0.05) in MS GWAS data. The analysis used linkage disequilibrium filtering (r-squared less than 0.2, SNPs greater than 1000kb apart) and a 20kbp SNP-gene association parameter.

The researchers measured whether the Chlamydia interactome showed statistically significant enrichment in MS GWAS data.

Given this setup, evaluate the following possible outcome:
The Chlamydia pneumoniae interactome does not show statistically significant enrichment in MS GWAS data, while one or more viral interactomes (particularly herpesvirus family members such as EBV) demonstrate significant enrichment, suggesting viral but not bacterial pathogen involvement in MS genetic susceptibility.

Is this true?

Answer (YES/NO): YES